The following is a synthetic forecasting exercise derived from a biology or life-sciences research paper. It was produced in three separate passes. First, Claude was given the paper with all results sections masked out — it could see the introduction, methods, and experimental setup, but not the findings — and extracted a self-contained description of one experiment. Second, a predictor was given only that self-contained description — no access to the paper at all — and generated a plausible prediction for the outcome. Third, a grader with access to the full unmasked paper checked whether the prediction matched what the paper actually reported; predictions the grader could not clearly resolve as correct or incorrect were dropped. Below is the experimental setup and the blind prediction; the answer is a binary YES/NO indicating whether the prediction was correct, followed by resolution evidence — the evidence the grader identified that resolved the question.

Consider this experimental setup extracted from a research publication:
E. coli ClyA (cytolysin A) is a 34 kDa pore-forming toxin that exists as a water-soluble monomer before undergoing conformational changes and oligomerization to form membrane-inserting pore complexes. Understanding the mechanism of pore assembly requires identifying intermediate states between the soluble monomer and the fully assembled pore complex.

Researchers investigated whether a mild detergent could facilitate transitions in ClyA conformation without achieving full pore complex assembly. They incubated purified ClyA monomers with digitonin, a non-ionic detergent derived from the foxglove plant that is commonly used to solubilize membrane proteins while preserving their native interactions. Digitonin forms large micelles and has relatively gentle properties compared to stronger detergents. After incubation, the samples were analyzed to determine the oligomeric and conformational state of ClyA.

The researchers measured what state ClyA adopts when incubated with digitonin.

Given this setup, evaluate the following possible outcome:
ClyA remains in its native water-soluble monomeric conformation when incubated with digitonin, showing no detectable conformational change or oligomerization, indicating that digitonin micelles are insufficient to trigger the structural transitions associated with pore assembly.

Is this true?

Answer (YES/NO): NO